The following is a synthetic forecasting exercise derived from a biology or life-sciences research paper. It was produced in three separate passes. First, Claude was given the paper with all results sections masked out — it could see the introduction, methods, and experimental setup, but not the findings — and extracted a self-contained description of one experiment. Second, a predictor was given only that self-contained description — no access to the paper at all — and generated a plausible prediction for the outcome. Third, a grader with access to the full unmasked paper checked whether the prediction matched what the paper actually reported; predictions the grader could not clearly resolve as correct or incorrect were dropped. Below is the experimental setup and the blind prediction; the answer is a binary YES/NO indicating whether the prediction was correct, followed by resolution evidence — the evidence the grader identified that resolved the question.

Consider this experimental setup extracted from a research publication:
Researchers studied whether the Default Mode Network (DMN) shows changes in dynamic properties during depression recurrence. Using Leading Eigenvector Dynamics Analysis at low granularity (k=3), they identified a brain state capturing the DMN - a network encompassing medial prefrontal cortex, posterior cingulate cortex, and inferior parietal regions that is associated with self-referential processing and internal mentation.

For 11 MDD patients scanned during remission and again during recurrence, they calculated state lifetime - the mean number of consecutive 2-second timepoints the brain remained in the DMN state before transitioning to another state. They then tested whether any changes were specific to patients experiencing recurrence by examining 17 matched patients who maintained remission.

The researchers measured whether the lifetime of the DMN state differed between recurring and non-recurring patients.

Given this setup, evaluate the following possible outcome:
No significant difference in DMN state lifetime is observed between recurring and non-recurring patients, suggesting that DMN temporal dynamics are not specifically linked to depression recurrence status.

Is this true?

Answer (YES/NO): NO